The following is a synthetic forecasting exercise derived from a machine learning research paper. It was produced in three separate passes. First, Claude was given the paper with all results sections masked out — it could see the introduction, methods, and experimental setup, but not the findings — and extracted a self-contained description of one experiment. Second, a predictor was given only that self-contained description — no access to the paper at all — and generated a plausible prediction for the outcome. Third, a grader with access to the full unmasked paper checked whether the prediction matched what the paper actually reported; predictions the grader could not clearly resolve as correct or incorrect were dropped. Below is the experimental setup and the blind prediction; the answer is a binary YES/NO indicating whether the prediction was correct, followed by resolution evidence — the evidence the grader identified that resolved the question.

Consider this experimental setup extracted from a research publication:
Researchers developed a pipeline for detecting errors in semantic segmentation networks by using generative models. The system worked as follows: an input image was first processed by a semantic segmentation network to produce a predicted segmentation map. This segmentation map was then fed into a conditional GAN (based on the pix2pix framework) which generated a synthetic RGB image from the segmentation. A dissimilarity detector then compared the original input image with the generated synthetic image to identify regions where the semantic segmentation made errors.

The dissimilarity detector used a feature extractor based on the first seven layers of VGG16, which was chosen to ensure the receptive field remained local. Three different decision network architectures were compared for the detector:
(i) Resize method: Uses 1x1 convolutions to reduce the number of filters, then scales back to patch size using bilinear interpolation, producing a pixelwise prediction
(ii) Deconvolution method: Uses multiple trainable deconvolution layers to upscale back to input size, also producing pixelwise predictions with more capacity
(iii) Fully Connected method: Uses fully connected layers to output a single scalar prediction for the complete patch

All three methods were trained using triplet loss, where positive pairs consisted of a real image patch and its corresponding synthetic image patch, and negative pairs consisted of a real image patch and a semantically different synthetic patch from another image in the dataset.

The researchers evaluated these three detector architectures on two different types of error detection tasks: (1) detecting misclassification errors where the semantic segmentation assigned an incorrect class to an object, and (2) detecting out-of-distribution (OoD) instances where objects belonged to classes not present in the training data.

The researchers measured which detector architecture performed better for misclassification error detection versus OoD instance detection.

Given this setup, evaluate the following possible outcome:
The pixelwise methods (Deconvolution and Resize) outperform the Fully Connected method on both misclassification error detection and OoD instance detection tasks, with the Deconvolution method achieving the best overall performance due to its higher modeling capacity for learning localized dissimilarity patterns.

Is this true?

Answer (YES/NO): NO